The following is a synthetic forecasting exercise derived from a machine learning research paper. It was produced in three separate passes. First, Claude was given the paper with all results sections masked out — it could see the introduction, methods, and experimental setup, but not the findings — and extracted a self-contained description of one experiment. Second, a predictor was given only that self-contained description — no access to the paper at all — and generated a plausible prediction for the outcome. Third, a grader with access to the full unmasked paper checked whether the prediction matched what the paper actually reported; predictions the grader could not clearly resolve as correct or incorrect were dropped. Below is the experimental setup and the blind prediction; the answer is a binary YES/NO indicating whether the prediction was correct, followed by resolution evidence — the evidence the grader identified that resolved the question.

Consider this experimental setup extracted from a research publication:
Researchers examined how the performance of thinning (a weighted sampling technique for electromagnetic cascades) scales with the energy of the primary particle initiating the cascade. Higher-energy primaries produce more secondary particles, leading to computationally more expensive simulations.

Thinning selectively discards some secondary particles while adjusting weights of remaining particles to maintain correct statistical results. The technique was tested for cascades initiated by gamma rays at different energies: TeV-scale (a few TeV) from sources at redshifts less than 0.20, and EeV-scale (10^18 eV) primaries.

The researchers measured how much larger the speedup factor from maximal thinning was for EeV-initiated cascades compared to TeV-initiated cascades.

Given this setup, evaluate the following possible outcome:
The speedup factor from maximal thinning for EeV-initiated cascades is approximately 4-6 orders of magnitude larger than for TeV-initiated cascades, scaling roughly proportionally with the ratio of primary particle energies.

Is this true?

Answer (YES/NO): NO